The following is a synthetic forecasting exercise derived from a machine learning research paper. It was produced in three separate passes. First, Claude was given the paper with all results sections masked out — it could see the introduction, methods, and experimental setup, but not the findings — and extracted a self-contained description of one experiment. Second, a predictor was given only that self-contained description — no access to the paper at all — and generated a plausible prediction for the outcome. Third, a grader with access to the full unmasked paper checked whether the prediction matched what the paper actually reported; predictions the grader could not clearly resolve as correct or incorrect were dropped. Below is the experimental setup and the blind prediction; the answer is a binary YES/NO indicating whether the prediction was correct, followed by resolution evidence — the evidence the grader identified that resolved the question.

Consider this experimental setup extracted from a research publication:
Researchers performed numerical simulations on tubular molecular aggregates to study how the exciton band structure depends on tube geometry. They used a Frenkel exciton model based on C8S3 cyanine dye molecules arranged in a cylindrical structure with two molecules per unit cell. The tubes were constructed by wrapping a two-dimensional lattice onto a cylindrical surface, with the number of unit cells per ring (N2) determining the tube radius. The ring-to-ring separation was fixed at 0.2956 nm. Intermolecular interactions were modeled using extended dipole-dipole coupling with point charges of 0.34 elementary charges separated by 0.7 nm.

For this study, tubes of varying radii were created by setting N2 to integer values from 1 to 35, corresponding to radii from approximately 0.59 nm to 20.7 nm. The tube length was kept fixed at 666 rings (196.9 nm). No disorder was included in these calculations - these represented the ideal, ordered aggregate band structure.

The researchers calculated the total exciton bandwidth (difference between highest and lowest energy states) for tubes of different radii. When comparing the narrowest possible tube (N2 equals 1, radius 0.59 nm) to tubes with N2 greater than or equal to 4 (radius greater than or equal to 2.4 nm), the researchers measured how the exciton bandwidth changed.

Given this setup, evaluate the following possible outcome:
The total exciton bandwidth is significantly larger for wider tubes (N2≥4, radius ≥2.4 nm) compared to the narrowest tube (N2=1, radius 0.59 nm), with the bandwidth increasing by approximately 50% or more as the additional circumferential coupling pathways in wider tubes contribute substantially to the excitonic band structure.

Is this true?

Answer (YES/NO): NO